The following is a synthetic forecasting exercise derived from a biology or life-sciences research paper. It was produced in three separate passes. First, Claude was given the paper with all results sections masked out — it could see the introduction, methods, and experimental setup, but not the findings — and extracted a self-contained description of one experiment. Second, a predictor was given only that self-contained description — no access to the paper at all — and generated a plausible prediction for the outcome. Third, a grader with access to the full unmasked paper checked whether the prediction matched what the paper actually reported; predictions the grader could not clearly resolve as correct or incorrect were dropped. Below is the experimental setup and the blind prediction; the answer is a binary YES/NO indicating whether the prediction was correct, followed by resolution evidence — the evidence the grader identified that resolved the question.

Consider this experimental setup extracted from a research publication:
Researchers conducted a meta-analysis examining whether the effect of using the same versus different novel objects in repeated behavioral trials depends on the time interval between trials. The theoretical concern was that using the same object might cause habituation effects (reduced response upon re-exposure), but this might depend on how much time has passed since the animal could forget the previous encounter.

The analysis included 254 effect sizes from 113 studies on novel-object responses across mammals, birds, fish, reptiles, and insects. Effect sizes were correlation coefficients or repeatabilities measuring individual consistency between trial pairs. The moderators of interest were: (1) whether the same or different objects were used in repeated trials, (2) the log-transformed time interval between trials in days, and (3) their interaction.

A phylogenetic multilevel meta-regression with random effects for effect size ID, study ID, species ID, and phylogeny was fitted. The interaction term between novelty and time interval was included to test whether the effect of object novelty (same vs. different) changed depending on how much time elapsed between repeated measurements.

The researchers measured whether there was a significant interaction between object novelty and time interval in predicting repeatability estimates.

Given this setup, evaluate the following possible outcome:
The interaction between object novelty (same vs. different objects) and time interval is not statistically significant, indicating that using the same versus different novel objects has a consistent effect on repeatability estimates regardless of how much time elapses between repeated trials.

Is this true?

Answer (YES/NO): YES